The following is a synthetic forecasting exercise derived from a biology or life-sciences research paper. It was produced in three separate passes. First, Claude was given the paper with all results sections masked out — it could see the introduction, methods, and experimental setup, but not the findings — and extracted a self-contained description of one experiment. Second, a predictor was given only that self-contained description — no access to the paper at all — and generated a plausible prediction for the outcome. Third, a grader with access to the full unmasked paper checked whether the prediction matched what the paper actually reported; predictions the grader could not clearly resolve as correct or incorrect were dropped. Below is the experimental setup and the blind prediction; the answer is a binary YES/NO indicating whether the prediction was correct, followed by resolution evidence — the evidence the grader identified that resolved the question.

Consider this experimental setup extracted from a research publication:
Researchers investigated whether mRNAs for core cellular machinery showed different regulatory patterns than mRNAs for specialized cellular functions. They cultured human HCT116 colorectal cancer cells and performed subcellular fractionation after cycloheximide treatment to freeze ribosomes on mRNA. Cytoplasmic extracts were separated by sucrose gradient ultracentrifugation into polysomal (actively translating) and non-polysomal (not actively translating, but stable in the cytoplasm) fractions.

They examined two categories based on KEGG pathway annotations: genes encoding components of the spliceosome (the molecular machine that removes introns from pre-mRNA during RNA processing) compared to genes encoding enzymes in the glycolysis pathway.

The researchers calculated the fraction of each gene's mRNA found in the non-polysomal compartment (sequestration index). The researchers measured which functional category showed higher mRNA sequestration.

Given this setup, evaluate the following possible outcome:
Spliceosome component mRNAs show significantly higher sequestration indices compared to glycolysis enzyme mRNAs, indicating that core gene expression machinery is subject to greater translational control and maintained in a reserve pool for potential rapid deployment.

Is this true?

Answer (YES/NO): YES